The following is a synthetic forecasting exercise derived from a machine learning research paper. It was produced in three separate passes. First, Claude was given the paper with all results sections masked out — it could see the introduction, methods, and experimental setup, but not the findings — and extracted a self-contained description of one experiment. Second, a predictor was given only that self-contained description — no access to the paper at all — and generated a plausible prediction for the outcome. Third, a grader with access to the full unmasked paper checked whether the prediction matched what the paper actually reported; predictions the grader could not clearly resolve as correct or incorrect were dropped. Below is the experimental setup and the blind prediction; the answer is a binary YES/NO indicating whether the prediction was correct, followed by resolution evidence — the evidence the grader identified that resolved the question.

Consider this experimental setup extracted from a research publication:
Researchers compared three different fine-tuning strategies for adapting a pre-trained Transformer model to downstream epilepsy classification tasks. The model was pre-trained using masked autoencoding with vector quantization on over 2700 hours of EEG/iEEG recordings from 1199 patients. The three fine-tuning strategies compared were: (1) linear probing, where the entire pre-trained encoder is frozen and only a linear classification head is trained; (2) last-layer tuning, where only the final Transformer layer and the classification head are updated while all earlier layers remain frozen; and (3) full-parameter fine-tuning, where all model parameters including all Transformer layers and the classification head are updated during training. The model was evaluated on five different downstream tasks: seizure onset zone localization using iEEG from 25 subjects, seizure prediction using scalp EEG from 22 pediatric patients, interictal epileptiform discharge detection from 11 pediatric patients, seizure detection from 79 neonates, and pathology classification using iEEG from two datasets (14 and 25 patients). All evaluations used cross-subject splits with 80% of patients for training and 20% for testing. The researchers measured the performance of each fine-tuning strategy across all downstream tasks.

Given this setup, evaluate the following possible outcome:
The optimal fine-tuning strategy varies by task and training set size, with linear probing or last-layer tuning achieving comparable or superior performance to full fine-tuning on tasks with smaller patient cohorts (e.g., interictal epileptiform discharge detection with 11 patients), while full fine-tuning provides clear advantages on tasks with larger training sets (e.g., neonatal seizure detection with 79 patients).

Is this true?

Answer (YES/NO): NO